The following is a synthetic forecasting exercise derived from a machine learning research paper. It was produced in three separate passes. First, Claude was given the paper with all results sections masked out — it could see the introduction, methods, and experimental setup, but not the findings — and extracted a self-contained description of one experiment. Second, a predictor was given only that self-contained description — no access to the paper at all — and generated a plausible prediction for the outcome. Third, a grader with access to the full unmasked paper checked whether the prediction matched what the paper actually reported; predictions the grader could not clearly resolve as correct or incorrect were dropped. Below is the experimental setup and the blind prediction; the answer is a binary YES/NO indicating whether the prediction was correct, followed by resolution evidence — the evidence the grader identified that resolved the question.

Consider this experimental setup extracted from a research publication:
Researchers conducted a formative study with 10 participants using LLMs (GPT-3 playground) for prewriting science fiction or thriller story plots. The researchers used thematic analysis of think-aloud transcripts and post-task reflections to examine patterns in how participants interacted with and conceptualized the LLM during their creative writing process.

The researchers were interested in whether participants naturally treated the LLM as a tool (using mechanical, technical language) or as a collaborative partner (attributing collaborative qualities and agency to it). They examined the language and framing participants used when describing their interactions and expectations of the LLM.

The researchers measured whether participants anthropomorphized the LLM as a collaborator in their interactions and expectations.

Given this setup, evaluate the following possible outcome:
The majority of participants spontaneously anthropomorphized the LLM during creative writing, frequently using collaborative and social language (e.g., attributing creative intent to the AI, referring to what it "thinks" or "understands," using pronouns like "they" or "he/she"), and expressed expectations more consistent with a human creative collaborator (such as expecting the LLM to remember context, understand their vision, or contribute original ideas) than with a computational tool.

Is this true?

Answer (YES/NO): YES